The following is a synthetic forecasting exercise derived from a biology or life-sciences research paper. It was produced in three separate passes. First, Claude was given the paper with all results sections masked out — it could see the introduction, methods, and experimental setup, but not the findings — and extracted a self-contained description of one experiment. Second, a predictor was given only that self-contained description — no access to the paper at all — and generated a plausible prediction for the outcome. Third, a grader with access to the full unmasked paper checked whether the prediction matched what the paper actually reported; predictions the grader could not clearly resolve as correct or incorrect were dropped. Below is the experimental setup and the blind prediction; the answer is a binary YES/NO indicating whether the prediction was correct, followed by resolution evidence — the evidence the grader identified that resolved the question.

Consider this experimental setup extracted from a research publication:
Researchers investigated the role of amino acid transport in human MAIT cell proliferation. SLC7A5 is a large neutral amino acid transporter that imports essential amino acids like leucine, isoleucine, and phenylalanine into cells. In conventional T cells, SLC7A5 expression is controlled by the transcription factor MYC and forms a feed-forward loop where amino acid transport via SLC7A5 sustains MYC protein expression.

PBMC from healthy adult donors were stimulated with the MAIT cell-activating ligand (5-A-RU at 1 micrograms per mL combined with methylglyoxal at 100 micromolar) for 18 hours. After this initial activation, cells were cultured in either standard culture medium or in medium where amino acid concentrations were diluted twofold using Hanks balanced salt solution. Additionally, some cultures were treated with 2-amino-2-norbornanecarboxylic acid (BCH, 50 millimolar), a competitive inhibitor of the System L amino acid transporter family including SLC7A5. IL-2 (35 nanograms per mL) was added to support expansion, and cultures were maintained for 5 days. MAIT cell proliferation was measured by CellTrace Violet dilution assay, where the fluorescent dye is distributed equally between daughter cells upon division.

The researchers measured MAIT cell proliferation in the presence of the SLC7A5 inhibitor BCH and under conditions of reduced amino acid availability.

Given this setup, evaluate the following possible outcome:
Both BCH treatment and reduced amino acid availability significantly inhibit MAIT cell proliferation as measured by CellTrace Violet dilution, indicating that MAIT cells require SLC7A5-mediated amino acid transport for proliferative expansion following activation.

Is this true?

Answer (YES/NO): YES